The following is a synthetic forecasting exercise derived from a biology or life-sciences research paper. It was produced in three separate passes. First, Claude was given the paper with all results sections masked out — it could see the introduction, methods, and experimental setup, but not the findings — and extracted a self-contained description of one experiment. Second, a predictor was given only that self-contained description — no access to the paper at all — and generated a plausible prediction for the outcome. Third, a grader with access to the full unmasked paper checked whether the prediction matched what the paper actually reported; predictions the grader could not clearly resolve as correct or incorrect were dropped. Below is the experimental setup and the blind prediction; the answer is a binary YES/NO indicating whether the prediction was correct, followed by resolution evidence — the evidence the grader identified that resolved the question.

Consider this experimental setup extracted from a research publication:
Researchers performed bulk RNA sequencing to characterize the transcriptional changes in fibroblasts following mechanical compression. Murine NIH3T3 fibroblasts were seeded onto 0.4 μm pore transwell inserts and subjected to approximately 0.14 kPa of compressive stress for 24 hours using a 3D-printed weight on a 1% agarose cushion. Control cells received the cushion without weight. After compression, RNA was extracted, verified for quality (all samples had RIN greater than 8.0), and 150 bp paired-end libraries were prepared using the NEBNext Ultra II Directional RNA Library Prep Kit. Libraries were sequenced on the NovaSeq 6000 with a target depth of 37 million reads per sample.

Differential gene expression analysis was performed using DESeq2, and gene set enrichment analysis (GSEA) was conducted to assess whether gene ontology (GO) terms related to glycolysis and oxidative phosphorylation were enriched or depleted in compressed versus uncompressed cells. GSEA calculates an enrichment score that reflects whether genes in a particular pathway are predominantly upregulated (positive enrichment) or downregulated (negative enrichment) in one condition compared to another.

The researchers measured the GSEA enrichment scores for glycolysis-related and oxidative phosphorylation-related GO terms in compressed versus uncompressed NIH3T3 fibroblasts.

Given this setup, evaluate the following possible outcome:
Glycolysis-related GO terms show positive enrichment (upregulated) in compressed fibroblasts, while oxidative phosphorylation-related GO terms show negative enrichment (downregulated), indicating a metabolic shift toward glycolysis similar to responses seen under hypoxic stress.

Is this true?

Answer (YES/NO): YES